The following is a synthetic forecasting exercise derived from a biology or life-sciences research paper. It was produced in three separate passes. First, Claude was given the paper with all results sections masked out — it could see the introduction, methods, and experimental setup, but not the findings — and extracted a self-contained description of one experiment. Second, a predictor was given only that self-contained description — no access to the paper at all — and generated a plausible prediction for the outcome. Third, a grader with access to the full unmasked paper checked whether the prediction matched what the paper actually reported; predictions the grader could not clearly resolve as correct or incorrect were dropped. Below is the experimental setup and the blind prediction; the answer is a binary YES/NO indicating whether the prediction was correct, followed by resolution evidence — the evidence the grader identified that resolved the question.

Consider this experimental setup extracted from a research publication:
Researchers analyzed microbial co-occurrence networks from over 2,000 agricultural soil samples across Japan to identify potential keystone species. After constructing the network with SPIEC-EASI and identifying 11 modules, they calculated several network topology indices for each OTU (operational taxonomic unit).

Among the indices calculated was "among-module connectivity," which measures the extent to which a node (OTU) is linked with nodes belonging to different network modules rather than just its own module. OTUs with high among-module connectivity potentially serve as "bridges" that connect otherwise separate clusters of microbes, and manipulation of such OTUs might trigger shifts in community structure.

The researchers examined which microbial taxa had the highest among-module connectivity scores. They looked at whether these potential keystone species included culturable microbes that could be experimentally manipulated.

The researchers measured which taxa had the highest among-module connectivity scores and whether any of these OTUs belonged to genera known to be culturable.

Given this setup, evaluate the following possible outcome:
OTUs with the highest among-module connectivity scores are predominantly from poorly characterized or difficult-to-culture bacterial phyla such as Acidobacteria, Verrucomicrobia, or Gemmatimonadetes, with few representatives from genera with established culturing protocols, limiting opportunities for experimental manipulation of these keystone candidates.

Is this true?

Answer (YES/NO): NO